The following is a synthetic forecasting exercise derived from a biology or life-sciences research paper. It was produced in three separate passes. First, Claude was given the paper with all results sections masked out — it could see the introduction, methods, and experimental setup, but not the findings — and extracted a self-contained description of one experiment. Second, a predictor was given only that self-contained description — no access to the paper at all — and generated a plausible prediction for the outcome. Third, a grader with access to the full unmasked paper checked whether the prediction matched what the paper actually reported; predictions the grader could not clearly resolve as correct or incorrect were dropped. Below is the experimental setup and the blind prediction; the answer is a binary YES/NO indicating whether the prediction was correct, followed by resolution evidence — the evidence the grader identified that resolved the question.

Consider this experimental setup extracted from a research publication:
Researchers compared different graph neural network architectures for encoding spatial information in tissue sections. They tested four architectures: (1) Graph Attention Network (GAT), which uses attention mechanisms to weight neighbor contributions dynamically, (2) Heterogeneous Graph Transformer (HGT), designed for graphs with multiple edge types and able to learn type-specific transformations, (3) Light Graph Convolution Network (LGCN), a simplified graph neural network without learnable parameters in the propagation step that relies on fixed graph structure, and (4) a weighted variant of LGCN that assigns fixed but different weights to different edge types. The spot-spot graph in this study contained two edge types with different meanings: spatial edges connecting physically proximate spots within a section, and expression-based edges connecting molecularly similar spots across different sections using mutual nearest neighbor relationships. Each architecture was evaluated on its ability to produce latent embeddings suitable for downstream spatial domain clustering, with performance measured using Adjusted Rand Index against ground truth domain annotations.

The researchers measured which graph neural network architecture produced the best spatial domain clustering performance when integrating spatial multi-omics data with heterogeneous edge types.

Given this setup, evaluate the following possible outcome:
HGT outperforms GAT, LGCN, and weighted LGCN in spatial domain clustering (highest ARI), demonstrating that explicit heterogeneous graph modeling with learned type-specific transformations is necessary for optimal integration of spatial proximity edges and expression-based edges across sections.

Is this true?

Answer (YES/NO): NO